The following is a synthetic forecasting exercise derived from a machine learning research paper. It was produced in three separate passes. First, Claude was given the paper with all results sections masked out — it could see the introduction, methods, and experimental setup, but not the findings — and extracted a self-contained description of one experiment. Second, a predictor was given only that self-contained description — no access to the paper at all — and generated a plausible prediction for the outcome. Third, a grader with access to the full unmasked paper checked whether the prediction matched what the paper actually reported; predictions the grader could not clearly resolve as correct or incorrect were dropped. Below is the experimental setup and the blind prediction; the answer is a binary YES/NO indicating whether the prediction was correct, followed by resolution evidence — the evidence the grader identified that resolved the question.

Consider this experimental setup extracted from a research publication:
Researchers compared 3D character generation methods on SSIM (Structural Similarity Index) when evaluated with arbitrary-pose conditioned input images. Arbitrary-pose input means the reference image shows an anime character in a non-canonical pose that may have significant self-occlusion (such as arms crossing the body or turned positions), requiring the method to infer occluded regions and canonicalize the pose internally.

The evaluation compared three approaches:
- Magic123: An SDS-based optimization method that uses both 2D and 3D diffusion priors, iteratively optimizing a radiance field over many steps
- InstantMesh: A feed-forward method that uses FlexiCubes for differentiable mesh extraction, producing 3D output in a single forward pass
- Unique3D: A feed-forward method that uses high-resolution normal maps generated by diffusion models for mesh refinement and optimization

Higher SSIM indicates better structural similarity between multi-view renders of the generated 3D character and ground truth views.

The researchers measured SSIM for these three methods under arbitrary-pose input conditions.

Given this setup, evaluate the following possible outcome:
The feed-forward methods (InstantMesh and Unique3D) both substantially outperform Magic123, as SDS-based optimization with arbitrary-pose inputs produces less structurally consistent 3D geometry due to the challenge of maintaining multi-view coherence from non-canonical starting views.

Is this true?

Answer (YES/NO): NO